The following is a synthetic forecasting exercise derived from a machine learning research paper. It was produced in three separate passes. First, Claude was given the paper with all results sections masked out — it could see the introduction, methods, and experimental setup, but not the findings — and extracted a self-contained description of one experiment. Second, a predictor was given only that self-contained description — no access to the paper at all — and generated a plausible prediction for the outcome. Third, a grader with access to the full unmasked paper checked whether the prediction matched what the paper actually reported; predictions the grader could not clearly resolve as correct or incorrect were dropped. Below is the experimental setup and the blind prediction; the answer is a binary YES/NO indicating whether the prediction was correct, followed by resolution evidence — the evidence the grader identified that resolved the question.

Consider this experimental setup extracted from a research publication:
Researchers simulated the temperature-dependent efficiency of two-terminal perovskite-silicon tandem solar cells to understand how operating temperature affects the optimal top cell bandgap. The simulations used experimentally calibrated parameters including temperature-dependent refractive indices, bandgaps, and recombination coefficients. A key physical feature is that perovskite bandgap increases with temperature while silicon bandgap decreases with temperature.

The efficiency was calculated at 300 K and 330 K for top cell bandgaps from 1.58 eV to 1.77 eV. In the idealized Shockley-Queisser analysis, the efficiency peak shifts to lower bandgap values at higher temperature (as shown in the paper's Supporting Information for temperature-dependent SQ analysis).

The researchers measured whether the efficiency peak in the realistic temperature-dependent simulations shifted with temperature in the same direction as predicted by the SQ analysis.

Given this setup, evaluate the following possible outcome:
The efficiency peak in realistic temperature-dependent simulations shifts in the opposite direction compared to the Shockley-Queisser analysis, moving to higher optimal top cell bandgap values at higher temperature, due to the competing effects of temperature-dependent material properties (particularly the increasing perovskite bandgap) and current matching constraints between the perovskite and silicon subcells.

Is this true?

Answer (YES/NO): NO